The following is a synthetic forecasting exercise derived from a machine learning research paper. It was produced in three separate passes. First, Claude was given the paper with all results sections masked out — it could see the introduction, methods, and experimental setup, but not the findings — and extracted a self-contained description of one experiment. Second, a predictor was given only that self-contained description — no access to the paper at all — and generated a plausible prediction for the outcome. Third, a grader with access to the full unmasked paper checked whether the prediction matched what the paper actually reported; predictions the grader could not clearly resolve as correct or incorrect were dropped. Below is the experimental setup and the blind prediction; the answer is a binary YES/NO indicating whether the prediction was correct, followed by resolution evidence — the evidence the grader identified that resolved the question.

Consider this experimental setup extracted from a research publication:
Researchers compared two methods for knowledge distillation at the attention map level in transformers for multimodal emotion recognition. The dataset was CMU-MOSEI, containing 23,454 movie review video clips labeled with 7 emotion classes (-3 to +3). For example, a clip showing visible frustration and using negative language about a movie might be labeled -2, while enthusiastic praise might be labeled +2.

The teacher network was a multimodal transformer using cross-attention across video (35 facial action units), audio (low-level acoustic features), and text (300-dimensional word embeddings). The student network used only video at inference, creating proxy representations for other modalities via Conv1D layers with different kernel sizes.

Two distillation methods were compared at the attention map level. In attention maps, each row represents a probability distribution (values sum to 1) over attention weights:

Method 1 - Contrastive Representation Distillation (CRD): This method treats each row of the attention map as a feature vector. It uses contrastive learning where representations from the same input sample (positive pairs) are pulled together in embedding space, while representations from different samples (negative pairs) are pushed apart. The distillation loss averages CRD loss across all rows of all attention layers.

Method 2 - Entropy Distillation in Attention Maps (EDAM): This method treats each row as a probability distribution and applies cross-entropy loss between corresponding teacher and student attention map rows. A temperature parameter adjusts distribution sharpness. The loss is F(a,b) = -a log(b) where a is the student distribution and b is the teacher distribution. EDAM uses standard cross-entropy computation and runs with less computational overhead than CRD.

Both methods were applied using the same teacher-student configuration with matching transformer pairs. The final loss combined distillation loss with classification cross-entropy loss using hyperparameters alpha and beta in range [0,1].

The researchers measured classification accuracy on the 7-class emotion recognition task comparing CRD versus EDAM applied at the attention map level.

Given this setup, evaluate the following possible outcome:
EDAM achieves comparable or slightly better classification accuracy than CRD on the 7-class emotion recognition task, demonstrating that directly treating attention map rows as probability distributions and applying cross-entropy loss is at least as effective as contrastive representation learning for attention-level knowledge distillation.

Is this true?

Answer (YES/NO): YES